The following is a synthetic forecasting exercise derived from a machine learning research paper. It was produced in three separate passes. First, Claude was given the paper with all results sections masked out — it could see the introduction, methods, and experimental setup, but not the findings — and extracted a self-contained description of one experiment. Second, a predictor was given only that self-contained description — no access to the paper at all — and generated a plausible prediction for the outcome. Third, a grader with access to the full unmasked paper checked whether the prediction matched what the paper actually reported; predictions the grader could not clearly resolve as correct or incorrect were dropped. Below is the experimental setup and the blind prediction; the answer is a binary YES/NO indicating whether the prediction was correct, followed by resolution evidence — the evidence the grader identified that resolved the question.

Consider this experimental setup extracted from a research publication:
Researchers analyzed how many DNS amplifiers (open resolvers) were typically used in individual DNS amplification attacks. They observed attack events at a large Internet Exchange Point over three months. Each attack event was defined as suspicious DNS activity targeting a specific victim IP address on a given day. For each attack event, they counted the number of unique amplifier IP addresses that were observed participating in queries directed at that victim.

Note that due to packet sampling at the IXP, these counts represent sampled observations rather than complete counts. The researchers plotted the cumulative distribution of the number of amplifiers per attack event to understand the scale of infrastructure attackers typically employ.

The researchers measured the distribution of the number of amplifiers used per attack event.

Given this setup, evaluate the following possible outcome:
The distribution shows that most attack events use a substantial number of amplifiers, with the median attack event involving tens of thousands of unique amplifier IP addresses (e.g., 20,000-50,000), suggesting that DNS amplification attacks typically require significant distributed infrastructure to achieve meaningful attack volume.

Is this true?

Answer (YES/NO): NO